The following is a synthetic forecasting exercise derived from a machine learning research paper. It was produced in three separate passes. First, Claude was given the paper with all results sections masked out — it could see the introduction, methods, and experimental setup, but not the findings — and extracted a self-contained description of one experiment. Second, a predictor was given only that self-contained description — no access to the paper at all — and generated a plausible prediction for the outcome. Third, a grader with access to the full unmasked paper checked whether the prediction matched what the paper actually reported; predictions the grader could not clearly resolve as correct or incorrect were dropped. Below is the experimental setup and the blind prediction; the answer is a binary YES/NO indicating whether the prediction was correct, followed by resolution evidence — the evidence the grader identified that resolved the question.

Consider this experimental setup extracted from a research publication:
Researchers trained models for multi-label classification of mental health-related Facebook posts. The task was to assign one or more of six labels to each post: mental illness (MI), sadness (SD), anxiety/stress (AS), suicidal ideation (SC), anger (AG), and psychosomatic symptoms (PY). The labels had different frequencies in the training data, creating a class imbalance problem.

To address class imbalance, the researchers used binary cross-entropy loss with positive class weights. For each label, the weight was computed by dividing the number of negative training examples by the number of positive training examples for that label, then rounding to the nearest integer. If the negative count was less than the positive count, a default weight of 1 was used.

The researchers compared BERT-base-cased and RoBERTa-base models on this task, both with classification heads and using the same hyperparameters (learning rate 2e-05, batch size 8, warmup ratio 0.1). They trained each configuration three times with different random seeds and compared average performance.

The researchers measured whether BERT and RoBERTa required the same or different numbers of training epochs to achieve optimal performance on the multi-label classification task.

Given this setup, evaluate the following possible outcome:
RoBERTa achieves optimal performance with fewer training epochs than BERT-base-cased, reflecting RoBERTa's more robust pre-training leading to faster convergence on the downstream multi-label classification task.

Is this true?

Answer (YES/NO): NO